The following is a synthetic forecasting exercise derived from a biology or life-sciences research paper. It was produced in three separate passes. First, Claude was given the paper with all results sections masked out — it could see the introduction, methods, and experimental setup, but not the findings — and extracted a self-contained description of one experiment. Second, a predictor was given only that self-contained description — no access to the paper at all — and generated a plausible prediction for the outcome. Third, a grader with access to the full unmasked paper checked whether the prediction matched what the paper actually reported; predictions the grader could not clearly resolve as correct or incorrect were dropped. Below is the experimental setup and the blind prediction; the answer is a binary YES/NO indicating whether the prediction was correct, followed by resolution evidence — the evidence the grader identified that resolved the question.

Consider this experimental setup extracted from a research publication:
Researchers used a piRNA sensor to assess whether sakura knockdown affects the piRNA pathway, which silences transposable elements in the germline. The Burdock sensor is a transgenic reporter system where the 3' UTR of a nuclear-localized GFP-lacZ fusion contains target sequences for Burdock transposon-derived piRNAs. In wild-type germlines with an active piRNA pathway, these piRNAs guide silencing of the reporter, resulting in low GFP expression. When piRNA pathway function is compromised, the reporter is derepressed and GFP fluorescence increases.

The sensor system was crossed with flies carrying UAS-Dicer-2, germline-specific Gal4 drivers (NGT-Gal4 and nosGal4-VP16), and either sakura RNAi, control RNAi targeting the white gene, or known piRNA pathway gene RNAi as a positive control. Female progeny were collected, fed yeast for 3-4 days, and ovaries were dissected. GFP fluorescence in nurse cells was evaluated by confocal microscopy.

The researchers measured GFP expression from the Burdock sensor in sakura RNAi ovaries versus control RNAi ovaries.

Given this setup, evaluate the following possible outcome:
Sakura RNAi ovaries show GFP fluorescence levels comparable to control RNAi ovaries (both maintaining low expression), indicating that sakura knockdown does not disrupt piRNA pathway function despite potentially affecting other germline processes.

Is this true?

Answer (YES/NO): NO